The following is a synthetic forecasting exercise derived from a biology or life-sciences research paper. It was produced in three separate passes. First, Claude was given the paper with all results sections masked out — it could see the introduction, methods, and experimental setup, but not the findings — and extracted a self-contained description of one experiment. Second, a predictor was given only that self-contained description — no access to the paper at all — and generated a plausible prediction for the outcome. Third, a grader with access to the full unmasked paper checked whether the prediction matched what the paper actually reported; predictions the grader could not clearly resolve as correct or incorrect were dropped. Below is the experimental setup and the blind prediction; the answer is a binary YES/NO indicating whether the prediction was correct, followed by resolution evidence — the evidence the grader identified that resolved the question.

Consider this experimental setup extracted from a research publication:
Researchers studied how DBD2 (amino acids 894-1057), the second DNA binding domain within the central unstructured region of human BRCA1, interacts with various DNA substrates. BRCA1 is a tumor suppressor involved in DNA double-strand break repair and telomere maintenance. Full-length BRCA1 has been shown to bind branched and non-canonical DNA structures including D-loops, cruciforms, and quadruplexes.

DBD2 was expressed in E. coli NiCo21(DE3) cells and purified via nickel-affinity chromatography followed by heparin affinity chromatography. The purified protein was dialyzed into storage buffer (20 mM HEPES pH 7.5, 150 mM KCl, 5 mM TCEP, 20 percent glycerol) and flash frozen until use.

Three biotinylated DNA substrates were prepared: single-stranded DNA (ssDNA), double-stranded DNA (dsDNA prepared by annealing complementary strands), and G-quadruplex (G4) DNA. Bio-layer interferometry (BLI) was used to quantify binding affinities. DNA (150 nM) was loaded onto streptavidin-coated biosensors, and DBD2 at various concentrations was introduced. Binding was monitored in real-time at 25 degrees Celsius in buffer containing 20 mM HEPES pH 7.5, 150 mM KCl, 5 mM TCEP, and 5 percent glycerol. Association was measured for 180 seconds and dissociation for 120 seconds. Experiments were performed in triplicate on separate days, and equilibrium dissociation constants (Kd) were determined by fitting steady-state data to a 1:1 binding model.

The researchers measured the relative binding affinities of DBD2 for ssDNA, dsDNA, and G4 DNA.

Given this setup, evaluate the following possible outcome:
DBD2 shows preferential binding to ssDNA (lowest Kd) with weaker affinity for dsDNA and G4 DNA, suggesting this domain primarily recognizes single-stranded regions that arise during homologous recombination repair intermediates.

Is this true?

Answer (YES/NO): NO